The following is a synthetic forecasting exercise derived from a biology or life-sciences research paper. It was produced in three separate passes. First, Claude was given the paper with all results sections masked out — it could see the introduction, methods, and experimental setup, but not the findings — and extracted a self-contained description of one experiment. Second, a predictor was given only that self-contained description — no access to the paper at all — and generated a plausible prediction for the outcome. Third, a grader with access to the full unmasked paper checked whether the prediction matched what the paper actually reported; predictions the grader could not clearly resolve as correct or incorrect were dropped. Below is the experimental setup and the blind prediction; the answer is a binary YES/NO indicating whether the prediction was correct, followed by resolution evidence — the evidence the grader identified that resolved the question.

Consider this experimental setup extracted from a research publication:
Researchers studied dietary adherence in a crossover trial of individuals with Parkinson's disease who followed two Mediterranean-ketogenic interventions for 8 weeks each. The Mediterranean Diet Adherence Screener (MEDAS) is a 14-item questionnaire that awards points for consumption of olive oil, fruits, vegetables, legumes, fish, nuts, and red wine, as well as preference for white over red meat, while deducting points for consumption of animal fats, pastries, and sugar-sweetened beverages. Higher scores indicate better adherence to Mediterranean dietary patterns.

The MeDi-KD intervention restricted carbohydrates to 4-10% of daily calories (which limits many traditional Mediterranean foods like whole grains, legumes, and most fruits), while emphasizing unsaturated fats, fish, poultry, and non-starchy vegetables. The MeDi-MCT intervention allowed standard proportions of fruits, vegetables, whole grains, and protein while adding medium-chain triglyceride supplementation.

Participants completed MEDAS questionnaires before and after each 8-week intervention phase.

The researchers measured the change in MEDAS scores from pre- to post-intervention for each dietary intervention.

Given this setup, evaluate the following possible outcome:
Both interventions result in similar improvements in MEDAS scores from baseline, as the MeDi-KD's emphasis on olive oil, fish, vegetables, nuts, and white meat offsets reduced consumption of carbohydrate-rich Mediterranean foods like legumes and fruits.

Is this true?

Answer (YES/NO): YES